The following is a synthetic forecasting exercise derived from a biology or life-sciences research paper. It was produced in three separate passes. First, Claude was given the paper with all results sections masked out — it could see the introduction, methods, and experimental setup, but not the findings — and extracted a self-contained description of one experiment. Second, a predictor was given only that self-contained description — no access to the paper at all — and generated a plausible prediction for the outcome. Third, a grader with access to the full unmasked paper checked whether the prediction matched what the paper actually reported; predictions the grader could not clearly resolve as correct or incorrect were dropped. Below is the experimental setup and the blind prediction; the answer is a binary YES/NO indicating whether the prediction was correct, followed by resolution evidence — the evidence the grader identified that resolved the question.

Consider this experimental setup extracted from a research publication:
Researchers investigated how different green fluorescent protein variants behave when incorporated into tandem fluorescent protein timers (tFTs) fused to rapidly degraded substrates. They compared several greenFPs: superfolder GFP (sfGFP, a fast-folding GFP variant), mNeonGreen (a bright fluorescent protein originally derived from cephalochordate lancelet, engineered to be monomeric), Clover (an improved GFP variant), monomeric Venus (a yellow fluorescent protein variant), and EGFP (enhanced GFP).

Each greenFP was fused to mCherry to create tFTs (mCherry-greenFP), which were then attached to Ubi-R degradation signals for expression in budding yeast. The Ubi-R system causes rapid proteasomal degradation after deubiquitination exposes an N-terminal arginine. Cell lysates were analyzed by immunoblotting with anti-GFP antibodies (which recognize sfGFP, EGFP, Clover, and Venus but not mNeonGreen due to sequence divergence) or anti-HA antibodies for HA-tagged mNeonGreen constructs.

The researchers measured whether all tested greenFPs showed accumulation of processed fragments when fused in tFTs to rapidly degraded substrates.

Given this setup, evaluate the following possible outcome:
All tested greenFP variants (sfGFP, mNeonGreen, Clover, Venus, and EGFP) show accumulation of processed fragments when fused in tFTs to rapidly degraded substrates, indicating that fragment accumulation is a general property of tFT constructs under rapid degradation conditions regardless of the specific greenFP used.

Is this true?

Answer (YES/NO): YES